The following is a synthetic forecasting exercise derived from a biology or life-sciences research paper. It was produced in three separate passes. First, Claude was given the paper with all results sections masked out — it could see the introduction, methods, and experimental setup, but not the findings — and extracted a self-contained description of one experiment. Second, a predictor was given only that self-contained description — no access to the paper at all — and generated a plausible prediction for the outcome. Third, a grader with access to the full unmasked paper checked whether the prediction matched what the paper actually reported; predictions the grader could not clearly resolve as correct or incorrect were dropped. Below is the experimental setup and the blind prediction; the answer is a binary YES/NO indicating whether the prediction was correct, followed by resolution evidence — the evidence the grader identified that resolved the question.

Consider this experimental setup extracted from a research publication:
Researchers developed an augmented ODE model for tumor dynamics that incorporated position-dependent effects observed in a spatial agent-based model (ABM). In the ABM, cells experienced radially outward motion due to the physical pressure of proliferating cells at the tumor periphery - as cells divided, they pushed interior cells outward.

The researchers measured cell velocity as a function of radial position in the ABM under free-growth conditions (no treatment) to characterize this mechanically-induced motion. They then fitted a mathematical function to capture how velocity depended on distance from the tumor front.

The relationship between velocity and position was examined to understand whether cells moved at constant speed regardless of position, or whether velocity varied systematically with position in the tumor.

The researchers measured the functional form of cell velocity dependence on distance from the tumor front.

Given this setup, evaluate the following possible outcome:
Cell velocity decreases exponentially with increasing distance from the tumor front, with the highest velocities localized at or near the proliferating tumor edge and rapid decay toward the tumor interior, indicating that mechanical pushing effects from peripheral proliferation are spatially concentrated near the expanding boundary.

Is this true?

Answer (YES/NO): NO